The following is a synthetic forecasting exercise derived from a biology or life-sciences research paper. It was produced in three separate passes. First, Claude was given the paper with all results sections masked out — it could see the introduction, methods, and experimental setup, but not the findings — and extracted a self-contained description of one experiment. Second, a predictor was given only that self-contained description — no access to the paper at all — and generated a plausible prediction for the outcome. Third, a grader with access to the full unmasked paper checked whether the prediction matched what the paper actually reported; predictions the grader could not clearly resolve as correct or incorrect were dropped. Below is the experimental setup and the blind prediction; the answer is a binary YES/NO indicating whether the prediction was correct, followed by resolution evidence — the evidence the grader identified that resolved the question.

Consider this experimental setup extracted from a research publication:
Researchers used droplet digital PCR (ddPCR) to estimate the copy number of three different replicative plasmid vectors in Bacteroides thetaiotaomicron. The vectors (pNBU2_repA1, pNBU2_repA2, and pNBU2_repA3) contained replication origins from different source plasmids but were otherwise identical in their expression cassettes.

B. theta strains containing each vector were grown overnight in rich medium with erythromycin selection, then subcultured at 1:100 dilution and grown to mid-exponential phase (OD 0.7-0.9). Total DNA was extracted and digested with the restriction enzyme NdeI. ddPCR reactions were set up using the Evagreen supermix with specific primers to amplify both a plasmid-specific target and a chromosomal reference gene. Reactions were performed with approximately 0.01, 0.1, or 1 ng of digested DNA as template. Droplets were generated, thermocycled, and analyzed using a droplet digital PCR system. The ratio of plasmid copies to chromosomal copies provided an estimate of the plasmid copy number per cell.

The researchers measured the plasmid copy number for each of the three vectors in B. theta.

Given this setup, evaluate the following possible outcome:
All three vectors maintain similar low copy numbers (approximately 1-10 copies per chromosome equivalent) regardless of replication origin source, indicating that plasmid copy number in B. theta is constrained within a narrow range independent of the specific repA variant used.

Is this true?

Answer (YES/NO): NO